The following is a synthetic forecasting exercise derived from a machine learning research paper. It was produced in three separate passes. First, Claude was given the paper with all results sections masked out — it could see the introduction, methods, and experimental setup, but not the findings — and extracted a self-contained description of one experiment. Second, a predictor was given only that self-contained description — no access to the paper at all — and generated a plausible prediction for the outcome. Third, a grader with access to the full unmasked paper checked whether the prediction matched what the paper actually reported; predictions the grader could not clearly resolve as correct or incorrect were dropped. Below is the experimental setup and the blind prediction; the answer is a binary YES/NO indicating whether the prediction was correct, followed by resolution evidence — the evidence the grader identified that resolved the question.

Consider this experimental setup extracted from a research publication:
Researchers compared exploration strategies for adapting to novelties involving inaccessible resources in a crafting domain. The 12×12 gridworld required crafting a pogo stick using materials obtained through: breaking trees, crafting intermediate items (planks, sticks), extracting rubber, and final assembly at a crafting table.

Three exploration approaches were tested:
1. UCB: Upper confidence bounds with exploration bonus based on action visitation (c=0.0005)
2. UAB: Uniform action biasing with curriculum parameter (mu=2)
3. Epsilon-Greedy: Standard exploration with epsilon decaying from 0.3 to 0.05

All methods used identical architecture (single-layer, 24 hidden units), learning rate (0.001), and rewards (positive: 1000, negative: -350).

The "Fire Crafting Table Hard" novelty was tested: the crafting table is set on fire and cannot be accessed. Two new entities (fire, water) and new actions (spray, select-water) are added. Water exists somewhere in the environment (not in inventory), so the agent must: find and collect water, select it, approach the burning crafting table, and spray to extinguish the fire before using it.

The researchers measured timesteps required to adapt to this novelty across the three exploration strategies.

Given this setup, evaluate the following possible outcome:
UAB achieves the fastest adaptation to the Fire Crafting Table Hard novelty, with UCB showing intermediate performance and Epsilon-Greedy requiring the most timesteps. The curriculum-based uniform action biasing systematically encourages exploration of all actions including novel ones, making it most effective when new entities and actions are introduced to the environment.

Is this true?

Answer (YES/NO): NO